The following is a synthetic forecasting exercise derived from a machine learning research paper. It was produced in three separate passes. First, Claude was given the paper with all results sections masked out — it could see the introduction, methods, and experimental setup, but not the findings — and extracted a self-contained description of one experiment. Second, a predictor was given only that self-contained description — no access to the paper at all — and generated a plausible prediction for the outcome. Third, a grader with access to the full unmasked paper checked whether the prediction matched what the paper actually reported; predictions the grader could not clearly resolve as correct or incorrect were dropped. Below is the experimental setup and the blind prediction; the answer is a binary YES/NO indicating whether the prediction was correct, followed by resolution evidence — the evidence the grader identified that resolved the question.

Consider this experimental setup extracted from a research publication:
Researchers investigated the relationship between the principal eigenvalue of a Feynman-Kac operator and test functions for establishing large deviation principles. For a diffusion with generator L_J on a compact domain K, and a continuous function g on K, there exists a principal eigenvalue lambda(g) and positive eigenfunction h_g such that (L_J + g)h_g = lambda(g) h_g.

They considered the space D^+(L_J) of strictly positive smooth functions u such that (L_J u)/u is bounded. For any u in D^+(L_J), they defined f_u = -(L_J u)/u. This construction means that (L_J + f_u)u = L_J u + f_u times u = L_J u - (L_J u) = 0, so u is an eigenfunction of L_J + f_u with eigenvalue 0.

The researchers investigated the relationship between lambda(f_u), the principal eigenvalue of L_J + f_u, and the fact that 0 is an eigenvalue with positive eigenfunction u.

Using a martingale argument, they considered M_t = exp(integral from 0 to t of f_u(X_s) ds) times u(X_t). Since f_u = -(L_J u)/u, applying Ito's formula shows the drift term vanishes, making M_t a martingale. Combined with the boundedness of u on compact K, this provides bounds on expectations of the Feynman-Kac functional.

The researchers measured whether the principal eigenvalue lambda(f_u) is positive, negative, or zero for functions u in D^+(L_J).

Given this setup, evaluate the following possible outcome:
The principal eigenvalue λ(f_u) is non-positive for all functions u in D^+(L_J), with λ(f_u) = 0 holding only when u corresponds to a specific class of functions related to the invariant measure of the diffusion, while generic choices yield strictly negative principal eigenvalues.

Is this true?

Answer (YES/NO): NO